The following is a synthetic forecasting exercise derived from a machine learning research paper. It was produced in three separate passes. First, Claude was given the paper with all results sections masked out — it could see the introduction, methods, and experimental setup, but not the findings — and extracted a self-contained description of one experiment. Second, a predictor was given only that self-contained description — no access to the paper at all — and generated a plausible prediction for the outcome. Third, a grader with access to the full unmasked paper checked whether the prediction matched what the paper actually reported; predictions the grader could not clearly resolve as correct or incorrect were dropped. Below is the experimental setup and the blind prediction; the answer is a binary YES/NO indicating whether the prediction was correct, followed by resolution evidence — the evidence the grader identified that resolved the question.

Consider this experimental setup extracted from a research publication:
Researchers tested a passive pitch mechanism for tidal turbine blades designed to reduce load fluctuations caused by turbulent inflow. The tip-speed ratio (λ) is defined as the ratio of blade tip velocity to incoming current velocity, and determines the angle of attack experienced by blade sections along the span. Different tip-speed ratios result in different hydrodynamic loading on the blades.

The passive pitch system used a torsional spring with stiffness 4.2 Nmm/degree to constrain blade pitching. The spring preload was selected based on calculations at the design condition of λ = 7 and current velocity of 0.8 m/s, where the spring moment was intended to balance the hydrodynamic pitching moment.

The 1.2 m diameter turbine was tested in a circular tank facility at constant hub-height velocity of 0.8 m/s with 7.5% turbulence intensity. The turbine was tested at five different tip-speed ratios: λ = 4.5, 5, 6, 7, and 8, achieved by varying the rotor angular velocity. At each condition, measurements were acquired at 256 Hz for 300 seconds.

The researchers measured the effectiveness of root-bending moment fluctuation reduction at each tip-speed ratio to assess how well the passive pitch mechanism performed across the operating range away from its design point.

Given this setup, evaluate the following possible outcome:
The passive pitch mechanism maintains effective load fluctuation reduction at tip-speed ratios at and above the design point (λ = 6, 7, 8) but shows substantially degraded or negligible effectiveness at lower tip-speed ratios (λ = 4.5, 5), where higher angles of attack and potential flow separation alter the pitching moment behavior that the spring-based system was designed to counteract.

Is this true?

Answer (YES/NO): NO